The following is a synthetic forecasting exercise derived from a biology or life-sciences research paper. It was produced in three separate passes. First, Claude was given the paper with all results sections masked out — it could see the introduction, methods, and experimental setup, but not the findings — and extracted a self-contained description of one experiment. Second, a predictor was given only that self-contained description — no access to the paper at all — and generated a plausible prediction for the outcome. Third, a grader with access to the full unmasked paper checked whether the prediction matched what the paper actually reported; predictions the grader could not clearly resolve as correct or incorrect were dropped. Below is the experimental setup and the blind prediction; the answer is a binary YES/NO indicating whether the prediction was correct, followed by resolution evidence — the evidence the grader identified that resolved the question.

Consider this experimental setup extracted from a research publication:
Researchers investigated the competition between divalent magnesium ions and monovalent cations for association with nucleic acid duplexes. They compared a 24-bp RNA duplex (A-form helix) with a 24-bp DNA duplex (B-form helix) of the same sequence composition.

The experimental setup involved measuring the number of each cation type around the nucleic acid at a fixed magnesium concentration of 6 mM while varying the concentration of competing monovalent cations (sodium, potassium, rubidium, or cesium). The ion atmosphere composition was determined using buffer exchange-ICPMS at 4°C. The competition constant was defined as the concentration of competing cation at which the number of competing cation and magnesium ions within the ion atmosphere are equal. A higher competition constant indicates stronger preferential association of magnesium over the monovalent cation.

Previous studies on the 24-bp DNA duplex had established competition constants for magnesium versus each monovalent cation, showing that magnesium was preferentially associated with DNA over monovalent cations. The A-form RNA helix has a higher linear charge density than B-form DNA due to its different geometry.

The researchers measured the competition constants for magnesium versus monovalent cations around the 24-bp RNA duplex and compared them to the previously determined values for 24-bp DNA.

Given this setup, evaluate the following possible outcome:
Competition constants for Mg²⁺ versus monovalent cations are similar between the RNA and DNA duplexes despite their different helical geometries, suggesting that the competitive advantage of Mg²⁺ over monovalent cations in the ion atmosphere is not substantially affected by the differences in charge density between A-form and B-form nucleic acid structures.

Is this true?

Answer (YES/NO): NO